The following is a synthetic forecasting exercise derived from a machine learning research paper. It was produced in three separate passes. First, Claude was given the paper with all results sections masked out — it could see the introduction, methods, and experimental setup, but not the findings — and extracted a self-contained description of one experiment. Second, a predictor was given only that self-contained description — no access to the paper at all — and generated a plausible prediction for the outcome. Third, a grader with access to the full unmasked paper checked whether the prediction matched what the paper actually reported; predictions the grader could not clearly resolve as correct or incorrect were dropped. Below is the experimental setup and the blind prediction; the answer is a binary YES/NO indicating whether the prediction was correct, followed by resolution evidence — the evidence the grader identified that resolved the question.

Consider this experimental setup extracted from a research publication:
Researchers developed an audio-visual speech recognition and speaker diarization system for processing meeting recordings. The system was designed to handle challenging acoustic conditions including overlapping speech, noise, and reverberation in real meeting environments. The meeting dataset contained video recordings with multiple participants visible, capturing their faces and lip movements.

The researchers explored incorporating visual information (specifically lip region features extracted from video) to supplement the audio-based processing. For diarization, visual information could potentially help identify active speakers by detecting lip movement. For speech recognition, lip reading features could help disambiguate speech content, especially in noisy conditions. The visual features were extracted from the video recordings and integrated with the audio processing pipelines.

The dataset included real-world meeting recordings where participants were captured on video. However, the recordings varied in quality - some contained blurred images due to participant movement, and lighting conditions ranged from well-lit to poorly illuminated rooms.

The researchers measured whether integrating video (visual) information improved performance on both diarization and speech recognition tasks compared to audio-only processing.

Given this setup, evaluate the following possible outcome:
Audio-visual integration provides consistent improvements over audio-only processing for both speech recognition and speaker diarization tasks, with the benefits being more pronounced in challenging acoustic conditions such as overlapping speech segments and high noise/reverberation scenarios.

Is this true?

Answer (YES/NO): NO